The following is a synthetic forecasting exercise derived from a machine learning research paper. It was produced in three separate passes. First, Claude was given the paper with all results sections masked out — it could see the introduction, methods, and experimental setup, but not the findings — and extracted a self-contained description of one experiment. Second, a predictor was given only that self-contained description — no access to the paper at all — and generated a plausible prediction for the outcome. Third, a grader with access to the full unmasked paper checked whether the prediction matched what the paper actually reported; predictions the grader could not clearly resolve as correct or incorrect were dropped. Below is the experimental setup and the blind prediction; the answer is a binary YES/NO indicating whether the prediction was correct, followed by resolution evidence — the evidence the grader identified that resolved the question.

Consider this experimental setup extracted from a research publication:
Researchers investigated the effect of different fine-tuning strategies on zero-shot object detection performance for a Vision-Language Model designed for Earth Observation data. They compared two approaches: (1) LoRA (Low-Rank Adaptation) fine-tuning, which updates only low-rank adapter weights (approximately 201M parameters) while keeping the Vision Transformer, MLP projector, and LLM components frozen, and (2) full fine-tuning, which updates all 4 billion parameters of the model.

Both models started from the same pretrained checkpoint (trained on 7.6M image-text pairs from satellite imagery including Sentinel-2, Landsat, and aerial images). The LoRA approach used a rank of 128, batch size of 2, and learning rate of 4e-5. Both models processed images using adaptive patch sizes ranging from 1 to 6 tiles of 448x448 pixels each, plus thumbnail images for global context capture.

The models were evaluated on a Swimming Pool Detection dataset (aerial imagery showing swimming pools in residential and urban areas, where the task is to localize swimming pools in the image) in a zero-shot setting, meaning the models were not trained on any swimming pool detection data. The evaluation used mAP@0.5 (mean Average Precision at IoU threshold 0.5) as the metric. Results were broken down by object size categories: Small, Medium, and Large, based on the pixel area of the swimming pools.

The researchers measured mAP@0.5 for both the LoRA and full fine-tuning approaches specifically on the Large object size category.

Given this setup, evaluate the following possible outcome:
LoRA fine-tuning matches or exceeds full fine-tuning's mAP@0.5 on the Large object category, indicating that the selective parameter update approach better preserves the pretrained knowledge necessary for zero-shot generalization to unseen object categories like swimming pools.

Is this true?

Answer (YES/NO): NO